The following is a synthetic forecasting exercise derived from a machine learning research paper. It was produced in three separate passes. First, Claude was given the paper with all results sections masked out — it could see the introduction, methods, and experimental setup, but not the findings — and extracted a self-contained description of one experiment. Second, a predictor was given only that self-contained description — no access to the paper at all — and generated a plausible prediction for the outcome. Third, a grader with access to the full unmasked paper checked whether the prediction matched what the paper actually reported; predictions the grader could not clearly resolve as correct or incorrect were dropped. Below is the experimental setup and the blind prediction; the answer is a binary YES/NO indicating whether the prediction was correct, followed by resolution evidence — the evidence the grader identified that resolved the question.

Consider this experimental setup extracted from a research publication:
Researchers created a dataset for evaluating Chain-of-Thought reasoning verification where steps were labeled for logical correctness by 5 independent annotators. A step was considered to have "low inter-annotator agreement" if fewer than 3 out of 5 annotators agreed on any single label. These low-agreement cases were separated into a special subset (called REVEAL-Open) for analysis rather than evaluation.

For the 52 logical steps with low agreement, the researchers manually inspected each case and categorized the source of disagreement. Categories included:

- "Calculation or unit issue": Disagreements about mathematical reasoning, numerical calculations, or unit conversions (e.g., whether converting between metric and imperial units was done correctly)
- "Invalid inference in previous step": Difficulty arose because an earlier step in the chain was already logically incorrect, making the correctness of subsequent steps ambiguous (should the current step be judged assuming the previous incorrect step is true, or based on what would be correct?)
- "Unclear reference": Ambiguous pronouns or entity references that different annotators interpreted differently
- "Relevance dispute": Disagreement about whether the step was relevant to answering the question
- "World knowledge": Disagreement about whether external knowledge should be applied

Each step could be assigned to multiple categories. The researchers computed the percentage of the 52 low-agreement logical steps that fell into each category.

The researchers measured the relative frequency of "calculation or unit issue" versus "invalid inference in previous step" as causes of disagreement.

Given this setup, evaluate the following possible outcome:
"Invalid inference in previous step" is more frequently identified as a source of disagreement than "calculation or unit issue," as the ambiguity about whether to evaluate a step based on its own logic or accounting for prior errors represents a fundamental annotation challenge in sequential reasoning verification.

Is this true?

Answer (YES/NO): NO